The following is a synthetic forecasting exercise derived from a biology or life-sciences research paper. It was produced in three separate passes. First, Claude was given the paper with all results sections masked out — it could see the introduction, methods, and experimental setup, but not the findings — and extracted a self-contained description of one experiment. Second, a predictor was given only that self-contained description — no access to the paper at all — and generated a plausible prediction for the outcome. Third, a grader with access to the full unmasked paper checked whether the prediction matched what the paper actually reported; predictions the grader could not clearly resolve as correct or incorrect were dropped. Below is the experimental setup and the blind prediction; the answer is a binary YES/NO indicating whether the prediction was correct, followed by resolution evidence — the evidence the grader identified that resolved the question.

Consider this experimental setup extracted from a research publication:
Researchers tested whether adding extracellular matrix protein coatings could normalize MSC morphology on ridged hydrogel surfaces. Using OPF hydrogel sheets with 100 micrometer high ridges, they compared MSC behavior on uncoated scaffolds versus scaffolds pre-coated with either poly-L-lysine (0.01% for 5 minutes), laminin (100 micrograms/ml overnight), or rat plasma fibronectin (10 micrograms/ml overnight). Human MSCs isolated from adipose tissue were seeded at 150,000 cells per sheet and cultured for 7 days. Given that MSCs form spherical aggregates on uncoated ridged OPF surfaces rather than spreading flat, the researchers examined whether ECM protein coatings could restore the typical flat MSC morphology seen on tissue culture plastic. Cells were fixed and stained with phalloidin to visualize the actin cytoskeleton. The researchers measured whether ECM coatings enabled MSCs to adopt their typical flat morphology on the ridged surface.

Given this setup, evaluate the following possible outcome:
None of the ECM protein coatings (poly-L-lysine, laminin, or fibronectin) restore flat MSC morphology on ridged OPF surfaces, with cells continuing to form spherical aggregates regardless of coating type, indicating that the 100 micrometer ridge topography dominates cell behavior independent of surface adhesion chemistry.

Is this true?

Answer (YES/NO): YES